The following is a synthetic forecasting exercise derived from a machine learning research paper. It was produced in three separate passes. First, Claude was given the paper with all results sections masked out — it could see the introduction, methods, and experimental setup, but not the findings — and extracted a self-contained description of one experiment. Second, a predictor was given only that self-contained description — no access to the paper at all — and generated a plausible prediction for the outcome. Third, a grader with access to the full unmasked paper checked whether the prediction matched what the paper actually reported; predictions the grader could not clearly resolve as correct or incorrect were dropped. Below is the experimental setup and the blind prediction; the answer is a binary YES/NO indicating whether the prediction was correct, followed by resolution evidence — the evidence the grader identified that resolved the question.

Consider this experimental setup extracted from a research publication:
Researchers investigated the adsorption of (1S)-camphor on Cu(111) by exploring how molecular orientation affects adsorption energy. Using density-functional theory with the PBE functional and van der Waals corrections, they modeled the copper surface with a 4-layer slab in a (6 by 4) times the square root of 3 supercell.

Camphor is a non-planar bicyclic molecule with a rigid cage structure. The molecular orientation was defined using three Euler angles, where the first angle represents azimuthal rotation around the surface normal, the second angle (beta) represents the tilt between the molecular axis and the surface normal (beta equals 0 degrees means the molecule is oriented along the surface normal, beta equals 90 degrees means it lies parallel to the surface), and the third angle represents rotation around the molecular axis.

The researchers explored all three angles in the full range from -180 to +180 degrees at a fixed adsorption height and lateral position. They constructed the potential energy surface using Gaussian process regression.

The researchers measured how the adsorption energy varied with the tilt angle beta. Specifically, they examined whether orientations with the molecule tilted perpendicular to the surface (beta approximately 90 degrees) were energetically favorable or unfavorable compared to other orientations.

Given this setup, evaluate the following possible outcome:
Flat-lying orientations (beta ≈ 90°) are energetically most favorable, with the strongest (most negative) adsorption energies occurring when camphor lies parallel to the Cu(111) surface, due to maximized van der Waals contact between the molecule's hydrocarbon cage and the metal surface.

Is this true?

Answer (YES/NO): NO